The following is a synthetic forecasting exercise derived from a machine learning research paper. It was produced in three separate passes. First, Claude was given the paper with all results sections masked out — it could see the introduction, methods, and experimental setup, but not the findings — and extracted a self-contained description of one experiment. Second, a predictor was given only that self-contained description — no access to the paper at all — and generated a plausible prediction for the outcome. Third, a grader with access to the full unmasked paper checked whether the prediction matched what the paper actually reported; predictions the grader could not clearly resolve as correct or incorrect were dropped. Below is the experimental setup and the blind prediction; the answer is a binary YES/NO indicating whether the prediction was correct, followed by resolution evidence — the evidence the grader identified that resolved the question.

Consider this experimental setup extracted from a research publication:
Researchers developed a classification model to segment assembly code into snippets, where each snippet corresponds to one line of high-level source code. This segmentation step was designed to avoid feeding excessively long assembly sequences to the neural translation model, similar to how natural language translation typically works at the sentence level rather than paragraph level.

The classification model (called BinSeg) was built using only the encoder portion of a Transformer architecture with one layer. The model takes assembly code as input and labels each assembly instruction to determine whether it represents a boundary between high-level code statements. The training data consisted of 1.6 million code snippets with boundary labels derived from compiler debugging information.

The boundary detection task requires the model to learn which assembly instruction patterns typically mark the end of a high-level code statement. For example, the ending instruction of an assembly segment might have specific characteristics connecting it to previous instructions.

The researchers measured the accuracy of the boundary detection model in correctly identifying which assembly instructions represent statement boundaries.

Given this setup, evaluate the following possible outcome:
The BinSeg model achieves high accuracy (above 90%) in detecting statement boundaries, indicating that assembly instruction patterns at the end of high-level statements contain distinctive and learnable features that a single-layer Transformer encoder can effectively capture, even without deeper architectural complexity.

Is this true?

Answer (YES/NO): YES